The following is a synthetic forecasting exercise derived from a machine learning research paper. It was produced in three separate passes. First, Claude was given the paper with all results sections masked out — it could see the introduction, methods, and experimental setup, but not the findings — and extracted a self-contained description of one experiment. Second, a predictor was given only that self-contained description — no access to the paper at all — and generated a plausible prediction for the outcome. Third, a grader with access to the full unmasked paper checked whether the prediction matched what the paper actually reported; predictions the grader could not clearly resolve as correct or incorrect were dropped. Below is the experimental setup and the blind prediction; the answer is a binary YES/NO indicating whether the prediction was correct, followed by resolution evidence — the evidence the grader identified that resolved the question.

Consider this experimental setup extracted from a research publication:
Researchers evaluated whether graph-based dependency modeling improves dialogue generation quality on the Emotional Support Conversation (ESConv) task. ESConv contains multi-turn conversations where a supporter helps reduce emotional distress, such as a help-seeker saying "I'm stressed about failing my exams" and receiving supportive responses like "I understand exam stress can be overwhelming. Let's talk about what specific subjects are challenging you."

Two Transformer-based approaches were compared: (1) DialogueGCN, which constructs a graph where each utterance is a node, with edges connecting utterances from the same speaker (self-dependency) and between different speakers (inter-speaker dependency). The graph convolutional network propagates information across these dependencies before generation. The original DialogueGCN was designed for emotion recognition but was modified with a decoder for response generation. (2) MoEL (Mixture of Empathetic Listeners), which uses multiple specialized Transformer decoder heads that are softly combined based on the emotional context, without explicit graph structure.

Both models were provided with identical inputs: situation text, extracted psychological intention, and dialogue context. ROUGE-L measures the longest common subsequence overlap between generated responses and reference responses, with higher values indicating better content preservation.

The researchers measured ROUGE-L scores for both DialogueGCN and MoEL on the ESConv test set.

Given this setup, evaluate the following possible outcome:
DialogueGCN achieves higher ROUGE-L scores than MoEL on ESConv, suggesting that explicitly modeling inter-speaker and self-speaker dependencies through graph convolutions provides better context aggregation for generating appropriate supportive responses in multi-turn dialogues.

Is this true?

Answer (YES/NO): YES